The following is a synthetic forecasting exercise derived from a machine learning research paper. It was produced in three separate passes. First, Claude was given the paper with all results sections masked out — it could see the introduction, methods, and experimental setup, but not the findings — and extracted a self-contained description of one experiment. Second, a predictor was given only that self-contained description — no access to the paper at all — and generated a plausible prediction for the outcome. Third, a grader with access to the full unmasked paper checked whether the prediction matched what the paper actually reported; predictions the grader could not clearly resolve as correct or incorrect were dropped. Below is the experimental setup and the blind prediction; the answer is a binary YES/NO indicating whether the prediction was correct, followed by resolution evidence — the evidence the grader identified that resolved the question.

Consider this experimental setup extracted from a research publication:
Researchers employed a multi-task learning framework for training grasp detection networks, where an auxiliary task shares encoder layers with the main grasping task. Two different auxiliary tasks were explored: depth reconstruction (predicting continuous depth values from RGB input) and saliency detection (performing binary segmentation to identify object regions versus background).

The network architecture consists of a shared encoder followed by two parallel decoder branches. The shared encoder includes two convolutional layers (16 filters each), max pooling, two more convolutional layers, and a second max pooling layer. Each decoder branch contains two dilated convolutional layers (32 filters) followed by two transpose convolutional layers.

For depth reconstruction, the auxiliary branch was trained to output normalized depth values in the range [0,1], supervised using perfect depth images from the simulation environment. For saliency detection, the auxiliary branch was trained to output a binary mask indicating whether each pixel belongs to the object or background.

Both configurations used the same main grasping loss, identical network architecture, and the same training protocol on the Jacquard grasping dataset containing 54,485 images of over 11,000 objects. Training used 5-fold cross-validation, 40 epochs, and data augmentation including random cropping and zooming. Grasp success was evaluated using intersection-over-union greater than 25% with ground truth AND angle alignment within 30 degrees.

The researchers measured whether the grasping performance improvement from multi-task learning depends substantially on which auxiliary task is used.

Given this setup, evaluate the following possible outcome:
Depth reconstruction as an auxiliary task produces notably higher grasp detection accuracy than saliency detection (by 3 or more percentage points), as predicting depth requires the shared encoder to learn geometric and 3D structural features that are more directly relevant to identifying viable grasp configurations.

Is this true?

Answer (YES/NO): YES